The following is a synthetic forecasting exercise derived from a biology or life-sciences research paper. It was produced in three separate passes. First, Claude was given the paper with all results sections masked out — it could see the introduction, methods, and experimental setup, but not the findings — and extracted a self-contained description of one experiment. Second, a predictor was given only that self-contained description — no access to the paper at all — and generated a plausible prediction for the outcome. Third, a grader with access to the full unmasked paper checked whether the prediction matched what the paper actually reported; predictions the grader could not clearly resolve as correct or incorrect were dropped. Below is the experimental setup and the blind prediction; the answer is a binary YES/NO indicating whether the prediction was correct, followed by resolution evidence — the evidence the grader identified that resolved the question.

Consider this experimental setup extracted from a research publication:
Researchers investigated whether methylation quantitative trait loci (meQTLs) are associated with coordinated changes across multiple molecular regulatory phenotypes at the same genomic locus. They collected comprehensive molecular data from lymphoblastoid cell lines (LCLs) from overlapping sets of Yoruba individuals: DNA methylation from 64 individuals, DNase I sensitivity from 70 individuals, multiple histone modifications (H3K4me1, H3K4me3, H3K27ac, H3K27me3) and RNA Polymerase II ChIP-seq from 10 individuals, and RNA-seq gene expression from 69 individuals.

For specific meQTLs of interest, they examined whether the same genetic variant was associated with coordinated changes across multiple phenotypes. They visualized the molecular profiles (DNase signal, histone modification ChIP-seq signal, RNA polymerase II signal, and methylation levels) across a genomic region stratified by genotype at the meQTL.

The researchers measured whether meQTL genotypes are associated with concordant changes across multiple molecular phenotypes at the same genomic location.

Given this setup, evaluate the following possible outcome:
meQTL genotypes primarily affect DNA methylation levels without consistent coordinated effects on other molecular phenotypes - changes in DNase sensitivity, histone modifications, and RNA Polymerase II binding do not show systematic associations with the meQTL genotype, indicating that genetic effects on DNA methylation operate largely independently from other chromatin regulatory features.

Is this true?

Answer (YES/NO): NO